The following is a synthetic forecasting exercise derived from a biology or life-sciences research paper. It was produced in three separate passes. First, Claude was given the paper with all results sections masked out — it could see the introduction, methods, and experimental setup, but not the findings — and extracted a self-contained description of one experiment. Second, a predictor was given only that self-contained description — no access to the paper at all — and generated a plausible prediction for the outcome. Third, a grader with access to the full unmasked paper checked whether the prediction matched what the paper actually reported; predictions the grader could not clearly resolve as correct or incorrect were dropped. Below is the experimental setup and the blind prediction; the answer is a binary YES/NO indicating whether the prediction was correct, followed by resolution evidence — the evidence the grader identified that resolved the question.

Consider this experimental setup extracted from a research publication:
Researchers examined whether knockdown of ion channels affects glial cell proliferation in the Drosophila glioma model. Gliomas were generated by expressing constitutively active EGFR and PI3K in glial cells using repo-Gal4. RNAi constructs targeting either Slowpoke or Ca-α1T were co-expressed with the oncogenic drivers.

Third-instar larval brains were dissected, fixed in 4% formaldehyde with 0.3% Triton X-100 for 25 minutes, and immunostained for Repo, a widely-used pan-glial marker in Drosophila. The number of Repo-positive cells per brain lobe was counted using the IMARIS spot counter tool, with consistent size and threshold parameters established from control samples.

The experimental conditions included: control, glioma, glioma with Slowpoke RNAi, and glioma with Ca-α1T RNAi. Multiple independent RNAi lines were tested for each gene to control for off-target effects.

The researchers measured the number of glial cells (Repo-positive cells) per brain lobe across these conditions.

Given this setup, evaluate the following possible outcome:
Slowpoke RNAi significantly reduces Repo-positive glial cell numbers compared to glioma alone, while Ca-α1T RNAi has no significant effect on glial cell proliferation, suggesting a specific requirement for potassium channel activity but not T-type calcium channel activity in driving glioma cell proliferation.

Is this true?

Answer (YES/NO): NO